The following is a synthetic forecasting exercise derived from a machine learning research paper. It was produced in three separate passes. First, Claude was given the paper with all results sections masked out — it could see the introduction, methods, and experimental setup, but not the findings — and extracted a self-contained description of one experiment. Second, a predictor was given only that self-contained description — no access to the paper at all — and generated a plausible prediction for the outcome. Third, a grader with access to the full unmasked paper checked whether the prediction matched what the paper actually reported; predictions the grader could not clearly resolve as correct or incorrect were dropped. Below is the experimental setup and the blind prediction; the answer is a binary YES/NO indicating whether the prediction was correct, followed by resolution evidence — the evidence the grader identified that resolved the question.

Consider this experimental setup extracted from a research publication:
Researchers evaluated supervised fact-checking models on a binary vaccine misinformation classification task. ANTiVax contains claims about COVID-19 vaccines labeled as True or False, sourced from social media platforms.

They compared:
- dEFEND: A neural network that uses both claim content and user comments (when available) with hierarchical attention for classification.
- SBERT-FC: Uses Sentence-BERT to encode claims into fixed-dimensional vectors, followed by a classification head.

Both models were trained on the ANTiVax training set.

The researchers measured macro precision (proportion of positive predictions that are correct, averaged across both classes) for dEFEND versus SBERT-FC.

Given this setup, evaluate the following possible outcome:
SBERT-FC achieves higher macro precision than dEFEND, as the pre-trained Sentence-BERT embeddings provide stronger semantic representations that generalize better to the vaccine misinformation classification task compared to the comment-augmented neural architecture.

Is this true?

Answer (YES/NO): YES